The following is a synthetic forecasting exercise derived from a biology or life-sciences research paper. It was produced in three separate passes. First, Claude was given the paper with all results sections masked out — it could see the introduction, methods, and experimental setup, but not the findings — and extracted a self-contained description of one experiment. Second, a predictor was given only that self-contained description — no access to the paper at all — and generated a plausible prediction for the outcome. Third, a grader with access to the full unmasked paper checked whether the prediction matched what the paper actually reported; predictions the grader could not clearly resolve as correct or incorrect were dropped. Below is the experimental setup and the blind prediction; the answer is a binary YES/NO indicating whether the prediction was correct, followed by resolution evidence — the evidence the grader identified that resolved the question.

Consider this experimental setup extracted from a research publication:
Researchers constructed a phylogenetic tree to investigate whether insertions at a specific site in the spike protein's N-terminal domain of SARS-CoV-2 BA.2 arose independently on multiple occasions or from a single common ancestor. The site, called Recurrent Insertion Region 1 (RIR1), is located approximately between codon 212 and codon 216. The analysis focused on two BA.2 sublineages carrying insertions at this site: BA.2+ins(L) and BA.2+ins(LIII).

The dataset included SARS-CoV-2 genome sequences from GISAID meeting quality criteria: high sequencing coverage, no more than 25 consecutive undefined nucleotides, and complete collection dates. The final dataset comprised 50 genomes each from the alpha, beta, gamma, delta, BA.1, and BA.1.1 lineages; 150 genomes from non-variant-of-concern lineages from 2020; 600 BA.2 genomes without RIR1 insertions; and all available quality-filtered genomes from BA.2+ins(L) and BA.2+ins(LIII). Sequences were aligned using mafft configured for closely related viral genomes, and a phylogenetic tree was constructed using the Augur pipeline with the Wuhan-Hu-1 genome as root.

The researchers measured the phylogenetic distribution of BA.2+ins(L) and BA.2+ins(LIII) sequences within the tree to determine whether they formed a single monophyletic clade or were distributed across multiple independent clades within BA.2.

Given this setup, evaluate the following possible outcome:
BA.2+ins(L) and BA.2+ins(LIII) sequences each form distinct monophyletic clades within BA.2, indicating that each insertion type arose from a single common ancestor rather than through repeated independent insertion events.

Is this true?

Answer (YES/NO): YES